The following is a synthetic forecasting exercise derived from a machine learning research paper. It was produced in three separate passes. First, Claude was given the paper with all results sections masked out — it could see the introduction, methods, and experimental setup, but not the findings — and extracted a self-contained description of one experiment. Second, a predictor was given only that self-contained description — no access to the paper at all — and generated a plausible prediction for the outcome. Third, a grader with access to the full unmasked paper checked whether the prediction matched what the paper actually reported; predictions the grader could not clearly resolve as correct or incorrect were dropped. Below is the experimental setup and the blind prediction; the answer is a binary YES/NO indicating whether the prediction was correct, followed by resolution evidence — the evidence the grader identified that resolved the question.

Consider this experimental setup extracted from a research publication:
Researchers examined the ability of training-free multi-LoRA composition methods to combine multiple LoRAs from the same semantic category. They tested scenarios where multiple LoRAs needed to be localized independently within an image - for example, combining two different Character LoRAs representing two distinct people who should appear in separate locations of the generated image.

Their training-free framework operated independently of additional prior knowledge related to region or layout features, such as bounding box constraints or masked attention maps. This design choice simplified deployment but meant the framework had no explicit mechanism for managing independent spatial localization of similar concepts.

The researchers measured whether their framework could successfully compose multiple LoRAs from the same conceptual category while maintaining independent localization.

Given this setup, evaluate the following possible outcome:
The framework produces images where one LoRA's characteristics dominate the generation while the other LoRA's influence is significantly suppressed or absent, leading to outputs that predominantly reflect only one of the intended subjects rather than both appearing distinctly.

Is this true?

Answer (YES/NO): YES